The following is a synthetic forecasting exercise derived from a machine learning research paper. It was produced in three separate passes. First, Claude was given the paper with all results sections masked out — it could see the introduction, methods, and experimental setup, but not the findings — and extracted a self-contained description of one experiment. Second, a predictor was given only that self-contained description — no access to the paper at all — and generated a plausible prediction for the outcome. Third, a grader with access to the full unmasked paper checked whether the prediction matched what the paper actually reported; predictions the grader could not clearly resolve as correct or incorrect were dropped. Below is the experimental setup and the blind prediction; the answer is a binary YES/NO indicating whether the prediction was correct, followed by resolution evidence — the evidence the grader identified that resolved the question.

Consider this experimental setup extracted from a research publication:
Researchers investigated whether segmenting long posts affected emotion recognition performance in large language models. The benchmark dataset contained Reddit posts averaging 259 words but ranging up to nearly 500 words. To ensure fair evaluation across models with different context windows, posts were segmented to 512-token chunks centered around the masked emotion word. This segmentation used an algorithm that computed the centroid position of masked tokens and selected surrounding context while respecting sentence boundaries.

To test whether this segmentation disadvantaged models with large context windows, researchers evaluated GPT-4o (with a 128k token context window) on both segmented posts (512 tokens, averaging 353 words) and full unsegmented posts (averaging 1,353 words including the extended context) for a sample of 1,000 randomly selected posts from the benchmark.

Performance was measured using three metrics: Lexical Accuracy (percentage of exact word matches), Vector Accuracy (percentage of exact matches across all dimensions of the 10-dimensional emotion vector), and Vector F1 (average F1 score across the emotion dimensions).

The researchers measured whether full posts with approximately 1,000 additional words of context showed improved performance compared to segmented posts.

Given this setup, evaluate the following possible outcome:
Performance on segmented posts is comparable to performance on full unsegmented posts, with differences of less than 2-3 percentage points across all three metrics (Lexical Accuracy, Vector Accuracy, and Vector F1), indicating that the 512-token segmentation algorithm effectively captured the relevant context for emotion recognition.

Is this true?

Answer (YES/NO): YES